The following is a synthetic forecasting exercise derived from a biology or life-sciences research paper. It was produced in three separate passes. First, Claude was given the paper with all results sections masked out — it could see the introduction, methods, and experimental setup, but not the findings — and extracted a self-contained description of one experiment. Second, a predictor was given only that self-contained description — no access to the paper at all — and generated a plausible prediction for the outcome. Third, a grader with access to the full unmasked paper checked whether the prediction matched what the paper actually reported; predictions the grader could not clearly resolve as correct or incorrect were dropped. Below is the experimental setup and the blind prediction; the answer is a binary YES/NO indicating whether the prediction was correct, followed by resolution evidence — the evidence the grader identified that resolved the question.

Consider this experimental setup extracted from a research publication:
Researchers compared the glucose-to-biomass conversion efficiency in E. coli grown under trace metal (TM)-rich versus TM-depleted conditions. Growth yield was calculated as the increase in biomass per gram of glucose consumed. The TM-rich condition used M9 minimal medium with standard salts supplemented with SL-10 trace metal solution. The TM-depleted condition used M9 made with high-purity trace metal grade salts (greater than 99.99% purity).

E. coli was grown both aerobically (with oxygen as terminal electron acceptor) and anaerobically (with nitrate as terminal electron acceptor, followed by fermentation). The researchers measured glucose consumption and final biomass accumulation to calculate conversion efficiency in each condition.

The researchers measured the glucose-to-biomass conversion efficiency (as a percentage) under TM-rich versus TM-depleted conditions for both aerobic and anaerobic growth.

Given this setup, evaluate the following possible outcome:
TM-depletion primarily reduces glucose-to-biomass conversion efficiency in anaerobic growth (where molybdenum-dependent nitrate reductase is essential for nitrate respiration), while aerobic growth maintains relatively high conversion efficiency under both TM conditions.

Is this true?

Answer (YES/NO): NO